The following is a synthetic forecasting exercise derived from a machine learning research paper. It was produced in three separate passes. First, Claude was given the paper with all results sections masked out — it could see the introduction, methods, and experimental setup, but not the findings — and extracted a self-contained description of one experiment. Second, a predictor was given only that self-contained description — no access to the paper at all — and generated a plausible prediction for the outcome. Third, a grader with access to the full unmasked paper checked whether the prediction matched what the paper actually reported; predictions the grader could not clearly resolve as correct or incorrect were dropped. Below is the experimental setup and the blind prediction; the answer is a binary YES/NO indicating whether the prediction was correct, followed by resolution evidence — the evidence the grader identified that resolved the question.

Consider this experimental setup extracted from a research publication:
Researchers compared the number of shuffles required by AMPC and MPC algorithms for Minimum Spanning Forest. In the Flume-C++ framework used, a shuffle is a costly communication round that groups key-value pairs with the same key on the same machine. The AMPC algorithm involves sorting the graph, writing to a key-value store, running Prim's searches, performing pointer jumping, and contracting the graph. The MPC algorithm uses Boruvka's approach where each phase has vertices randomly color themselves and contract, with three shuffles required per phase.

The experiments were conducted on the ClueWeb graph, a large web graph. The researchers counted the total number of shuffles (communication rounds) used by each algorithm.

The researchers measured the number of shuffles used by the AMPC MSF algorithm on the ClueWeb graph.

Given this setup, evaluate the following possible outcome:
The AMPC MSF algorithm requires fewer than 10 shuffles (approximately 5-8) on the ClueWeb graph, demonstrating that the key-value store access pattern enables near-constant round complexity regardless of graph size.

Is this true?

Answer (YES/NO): YES